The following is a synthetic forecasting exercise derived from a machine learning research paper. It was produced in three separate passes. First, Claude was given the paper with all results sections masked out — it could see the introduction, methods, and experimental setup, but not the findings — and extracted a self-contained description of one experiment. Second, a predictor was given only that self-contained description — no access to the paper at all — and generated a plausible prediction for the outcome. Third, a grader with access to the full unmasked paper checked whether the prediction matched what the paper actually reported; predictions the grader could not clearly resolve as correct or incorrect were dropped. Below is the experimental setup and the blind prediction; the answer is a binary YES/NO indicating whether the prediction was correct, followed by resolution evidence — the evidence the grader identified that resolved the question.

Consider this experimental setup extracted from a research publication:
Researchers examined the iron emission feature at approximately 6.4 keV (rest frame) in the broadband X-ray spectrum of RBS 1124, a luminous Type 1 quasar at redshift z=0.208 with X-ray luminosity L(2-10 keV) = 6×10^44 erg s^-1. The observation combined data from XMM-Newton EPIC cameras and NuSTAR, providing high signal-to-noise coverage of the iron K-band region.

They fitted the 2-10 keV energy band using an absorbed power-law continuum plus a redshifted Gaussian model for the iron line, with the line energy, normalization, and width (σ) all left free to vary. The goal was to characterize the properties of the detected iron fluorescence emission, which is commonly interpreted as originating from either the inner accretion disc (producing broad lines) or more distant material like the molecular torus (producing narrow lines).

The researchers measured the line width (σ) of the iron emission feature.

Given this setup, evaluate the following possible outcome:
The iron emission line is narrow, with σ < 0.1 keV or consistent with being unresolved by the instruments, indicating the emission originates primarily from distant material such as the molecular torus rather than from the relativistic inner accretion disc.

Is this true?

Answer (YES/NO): YES